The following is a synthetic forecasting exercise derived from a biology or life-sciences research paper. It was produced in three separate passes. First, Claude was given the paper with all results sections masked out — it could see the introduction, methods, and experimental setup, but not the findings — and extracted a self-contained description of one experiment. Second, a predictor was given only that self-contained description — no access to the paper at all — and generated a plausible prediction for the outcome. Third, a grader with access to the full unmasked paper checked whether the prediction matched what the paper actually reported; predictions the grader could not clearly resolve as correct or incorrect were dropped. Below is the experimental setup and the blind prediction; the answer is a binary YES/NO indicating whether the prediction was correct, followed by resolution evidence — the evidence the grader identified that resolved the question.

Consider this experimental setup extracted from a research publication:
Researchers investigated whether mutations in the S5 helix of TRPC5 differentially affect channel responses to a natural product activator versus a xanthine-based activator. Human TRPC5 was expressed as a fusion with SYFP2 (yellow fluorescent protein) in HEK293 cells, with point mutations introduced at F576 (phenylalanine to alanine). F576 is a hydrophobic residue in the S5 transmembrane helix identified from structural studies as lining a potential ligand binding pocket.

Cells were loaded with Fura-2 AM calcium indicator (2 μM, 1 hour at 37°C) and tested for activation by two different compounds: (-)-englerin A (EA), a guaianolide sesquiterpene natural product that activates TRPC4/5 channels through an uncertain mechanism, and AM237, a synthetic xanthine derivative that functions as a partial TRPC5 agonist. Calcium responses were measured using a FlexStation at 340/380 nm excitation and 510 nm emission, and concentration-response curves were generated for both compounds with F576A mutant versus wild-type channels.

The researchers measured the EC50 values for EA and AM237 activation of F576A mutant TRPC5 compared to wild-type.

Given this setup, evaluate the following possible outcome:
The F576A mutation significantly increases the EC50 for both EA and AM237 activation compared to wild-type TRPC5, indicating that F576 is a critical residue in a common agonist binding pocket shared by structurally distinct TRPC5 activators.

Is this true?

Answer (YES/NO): NO